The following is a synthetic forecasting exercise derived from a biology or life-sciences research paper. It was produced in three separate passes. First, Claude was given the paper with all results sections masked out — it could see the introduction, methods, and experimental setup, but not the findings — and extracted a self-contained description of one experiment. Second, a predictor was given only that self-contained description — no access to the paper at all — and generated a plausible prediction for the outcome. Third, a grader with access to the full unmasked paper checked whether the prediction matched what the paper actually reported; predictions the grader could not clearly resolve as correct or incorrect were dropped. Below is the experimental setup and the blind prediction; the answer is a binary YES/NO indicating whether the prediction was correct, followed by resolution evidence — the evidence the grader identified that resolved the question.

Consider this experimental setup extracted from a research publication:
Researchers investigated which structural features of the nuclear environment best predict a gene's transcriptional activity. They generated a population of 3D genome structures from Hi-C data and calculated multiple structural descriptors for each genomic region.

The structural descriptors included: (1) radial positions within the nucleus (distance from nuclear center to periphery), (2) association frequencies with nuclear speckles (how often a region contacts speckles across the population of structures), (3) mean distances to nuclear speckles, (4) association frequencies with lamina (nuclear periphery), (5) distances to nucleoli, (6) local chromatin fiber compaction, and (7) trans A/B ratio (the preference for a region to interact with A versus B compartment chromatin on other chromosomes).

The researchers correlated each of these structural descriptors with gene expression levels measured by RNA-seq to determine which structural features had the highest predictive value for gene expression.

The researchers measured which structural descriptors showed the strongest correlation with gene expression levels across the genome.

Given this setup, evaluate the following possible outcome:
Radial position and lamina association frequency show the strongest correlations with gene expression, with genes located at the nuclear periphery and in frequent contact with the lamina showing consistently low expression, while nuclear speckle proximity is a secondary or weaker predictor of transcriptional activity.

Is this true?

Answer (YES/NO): NO